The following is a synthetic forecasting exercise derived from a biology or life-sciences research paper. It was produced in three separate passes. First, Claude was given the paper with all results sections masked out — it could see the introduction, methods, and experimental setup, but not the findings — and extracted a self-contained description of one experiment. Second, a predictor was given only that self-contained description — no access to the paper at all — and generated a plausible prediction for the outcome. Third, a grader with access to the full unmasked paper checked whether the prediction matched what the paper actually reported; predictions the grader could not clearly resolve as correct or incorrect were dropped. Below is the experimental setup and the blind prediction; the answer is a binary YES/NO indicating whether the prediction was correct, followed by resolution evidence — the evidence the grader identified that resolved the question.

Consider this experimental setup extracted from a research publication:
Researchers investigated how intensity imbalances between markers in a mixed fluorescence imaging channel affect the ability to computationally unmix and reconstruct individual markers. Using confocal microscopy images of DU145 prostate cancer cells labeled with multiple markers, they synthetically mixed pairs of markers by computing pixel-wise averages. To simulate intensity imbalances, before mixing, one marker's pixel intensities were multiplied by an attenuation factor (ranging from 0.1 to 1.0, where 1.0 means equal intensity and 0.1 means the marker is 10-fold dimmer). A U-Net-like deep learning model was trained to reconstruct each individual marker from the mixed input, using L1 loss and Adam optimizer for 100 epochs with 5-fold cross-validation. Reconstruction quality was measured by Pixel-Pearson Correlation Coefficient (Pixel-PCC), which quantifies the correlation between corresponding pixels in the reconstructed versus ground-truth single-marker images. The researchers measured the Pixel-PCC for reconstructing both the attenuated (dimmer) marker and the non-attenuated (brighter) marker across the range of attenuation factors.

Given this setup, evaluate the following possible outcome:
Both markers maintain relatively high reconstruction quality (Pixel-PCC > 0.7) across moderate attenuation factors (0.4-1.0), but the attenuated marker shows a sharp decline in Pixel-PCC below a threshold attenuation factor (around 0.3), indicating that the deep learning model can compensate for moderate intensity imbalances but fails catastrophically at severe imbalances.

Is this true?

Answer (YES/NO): NO